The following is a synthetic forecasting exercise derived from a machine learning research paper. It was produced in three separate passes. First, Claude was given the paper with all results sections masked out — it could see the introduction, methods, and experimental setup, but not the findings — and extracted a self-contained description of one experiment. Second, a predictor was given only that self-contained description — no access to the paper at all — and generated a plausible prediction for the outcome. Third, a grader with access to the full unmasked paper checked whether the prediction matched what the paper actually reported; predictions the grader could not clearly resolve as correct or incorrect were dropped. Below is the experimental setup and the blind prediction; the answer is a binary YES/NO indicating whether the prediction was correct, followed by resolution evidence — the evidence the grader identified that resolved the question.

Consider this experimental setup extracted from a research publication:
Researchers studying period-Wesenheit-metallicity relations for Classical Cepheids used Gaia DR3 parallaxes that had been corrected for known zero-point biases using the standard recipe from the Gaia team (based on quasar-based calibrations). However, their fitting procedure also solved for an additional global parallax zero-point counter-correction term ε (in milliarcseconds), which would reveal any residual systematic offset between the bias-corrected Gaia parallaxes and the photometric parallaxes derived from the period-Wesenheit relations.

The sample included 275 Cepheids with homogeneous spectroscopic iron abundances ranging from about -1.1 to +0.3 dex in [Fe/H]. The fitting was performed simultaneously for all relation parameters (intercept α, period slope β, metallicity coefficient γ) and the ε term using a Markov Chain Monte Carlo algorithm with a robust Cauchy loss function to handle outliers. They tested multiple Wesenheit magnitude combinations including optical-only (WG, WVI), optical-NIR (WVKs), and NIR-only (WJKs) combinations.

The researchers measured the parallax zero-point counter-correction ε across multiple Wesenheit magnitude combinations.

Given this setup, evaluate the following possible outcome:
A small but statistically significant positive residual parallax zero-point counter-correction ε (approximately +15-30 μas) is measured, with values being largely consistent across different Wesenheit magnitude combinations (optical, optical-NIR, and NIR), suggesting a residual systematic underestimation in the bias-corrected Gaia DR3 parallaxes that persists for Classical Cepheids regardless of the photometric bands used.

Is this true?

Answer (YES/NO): NO